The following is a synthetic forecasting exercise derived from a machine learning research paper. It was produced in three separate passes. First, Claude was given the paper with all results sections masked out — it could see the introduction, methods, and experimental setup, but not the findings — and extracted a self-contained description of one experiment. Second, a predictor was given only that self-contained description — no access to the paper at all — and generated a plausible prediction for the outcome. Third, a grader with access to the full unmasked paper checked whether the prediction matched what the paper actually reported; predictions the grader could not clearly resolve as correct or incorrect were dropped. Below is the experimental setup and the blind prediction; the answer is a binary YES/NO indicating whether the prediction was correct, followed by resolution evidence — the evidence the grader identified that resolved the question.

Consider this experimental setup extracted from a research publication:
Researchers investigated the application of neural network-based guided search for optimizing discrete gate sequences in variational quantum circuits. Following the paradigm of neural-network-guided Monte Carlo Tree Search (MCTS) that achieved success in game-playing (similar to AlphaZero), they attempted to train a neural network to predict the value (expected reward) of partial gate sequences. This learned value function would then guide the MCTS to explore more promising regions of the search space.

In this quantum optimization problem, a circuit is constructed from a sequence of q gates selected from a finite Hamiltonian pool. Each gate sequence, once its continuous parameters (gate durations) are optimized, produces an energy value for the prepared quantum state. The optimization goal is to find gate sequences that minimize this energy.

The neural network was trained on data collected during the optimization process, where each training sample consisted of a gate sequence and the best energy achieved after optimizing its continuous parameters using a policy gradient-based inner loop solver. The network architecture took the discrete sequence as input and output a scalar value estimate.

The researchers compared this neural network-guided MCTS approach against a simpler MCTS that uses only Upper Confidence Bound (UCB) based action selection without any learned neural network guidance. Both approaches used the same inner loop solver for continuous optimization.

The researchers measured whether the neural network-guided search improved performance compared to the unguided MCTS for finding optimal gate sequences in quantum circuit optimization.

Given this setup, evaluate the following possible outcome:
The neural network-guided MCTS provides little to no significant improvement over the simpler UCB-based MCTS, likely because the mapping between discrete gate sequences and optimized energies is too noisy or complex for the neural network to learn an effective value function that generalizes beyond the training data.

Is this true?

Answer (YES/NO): YES